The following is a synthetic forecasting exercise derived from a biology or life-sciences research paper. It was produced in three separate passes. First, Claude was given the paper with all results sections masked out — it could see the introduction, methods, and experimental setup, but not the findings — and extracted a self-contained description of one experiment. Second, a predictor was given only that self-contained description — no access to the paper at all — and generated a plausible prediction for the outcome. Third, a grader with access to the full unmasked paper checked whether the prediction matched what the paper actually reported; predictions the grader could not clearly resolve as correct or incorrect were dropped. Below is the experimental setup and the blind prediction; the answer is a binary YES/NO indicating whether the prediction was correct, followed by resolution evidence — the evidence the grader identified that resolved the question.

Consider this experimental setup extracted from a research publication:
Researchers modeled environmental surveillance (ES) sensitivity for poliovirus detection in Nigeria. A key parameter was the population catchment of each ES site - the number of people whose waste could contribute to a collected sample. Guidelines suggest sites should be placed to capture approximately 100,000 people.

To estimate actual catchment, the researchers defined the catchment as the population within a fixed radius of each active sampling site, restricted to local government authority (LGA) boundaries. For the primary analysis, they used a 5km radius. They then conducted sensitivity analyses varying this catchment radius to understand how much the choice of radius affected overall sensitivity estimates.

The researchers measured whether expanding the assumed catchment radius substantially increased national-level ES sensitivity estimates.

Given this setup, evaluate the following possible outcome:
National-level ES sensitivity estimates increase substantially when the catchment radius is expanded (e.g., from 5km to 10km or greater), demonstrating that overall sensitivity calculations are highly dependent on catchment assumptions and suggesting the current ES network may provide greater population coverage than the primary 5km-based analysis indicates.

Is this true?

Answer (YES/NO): NO